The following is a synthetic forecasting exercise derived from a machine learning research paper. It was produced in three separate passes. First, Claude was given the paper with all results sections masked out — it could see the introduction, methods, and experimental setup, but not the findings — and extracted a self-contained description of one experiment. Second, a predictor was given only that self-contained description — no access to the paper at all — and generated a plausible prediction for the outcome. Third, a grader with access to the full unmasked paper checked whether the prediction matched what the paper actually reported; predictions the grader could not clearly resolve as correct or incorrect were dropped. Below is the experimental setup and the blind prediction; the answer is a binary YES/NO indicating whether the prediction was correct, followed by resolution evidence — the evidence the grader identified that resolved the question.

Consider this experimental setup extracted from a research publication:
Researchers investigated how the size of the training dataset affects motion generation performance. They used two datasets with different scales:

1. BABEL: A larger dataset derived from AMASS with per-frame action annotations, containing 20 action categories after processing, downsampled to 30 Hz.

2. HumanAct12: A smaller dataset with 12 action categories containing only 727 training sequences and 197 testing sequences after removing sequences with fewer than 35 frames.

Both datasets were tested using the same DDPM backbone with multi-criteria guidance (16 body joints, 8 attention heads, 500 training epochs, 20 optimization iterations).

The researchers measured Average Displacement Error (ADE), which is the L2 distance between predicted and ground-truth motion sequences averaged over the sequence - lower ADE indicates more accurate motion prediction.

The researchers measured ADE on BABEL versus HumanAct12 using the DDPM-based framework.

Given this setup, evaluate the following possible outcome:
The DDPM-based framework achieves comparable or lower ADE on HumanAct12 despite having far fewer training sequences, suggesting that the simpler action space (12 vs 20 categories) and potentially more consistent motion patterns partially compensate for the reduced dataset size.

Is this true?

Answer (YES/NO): NO